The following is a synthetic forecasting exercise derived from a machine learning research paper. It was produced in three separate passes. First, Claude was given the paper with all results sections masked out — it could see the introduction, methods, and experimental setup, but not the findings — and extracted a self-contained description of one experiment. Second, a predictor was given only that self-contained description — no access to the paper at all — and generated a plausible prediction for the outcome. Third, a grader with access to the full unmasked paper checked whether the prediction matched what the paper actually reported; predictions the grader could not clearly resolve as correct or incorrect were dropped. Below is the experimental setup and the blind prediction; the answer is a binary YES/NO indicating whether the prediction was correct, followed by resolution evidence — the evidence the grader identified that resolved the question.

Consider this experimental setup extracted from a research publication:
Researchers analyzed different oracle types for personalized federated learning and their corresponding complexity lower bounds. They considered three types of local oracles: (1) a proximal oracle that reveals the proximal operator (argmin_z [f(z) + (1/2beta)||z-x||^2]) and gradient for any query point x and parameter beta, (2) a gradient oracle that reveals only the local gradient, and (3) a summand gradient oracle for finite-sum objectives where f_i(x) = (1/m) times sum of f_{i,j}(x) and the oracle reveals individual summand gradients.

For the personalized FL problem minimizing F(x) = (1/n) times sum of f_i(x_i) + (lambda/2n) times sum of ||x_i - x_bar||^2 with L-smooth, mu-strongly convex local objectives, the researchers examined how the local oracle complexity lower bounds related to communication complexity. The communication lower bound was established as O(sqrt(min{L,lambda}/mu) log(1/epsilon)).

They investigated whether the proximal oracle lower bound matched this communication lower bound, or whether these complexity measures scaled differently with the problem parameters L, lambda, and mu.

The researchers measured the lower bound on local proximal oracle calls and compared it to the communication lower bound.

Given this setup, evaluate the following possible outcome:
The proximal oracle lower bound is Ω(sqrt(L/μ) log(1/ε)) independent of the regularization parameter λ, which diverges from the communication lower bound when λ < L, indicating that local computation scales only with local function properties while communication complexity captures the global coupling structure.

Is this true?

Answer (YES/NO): NO